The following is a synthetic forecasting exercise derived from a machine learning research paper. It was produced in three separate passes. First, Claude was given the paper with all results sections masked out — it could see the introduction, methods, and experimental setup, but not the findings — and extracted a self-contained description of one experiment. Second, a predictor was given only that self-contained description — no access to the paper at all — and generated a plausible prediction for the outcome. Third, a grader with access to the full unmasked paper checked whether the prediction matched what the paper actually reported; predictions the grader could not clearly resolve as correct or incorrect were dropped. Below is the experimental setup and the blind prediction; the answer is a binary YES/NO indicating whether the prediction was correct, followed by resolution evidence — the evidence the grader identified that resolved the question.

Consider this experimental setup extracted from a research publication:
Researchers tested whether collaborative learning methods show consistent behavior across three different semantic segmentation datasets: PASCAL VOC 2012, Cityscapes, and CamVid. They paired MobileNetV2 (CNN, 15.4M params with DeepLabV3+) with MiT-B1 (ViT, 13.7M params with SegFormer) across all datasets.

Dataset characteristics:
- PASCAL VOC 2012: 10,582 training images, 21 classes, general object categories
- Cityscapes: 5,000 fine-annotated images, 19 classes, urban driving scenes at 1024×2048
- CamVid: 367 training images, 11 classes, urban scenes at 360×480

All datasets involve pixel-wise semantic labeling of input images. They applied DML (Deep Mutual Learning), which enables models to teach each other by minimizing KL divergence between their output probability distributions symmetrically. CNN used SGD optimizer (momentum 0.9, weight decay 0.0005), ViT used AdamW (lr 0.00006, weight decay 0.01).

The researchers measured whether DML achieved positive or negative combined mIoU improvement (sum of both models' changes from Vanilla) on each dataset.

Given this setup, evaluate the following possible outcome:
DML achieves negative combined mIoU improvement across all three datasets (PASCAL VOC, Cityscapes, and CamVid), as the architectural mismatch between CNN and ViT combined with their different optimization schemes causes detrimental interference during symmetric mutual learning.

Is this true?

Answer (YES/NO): NO